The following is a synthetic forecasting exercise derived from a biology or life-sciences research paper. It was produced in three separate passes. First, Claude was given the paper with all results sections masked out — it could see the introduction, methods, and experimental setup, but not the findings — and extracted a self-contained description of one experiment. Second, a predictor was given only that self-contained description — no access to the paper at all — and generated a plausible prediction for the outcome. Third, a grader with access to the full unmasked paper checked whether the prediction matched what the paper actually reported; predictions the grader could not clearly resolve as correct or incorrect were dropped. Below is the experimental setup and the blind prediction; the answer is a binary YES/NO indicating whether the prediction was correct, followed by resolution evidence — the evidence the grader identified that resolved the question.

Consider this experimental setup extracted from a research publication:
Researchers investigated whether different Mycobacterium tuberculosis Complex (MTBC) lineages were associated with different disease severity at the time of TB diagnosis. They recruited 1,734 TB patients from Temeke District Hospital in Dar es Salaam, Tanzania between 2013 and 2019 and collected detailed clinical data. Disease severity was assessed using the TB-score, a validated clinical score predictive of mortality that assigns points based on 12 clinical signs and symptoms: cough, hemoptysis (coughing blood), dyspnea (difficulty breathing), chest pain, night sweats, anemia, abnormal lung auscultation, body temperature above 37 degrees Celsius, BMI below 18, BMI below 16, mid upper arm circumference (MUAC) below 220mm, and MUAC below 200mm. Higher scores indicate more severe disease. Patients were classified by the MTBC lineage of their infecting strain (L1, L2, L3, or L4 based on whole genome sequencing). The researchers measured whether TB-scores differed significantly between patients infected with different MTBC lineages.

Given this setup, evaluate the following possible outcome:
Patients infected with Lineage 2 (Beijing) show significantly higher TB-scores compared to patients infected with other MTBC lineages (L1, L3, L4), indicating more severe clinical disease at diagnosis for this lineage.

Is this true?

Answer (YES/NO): NO